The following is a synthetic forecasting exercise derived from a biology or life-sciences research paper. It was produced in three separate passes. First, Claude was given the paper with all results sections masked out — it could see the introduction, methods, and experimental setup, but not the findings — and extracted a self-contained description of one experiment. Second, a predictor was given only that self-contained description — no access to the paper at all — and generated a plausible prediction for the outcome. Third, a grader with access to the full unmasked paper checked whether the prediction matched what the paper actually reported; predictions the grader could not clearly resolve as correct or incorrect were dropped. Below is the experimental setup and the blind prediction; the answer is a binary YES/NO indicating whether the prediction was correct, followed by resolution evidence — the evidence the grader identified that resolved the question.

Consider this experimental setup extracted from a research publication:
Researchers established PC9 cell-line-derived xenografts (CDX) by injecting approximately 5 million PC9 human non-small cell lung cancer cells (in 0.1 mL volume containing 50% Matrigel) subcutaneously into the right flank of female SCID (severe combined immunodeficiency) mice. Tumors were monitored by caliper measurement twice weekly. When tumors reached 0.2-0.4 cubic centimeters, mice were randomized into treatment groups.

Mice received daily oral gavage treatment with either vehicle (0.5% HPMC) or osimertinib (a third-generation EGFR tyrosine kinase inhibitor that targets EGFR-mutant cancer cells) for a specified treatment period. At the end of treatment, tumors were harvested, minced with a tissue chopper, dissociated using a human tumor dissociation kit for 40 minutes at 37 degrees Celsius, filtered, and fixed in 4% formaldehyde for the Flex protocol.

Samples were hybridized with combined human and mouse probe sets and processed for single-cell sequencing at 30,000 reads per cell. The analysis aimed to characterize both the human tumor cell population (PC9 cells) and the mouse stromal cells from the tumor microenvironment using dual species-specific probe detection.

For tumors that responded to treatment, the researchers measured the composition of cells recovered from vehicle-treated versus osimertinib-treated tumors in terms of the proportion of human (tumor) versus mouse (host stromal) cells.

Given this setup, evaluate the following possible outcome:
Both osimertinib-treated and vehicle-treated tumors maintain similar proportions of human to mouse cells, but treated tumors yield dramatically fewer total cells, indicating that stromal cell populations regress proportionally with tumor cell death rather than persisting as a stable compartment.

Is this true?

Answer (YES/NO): NO